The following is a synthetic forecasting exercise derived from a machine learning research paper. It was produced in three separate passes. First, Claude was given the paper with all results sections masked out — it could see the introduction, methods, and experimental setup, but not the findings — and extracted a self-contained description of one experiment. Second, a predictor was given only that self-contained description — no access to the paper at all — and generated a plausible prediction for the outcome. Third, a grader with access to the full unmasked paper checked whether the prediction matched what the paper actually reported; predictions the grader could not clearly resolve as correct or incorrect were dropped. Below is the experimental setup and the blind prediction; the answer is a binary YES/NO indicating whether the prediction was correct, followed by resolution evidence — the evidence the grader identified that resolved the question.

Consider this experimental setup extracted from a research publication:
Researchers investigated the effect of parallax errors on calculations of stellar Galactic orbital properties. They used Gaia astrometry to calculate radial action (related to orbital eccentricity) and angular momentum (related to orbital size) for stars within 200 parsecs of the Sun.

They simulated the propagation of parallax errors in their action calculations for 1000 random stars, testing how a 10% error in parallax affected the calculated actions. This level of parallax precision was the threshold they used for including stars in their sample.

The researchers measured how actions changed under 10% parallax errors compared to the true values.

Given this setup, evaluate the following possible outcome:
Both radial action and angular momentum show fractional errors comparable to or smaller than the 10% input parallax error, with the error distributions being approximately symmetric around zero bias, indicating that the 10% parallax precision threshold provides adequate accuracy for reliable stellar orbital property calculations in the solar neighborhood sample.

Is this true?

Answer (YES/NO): NO